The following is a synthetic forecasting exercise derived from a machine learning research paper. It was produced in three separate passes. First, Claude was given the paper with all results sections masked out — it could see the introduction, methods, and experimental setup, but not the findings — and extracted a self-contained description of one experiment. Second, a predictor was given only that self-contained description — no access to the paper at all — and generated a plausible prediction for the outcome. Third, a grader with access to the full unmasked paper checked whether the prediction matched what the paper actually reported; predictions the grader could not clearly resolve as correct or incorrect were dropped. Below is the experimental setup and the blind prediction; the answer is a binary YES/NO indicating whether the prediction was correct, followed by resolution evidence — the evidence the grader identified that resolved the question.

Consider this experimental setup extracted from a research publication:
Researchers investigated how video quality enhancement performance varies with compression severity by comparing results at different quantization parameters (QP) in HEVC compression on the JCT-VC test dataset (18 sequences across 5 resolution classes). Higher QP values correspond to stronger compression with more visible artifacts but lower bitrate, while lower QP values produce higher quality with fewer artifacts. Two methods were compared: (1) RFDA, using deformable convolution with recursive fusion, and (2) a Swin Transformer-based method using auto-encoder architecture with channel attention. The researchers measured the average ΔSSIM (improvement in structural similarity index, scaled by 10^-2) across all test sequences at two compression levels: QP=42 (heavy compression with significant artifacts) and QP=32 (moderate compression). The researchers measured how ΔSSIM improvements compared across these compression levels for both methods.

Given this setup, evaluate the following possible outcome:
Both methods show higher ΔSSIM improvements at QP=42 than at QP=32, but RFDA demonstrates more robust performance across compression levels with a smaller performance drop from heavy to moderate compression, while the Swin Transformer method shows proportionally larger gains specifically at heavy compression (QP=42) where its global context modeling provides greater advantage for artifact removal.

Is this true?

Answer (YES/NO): NO